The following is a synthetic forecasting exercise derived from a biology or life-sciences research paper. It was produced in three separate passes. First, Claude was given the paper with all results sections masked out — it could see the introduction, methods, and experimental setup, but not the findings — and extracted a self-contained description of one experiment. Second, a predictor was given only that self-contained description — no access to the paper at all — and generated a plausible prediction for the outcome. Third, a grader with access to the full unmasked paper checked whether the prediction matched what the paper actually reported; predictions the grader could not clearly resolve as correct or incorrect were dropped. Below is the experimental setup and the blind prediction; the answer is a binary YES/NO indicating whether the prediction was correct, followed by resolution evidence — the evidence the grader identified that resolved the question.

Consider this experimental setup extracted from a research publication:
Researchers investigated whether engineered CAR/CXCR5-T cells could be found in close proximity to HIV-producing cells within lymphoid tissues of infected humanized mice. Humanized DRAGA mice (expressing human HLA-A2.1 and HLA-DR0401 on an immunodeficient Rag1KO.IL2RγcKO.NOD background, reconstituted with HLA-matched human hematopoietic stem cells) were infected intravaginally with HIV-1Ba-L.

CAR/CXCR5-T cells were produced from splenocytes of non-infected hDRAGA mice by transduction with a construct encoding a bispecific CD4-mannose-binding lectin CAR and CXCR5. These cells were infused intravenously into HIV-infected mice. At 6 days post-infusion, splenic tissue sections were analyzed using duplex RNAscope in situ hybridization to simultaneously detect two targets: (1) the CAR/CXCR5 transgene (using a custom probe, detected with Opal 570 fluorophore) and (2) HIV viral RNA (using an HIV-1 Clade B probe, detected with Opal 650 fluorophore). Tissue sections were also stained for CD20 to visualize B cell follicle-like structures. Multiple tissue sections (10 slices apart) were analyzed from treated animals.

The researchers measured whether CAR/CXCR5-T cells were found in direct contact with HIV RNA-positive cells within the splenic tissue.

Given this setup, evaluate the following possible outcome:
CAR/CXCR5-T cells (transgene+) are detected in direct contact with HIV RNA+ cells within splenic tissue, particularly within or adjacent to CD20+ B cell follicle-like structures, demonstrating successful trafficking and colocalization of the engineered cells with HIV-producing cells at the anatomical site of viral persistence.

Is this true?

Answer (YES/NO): YES